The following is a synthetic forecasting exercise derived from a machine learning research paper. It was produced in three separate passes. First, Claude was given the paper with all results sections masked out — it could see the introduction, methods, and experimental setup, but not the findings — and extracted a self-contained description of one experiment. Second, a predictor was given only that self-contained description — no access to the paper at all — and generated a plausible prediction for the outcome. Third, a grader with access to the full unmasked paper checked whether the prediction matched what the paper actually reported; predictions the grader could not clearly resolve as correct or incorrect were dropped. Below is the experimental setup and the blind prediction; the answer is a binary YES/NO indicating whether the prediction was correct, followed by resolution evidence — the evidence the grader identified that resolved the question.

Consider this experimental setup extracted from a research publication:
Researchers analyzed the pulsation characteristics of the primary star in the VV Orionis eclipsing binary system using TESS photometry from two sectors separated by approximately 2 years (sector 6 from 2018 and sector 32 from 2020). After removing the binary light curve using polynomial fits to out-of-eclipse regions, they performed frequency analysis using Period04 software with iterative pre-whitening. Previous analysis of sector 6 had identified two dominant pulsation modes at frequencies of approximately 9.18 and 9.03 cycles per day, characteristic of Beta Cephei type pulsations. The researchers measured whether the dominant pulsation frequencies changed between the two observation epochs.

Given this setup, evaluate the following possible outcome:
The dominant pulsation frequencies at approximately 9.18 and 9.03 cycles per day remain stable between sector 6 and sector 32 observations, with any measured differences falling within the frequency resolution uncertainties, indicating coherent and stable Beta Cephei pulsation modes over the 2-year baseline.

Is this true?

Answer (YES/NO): NO